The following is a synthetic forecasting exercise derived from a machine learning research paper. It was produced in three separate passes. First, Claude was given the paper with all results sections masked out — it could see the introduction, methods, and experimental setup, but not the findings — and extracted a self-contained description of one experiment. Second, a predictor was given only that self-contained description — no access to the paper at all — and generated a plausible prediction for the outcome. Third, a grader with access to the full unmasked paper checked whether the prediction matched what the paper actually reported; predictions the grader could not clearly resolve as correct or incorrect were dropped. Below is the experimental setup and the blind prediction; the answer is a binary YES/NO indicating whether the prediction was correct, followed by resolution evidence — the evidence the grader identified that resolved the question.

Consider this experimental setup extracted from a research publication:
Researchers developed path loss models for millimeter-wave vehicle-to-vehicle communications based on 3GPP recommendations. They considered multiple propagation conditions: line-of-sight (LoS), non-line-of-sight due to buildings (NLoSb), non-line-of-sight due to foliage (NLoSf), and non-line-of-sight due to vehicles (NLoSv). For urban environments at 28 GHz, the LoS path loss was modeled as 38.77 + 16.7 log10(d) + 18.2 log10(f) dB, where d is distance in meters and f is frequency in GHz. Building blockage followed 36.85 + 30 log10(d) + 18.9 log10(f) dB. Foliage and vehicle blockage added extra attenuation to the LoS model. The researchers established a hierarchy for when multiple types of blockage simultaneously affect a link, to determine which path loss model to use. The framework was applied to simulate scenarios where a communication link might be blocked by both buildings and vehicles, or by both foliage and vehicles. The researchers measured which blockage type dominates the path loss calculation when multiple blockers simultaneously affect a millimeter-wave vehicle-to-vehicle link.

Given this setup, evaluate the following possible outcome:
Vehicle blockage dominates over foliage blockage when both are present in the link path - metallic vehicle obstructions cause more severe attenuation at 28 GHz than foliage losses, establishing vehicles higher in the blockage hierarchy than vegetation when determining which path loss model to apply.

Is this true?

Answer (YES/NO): NO